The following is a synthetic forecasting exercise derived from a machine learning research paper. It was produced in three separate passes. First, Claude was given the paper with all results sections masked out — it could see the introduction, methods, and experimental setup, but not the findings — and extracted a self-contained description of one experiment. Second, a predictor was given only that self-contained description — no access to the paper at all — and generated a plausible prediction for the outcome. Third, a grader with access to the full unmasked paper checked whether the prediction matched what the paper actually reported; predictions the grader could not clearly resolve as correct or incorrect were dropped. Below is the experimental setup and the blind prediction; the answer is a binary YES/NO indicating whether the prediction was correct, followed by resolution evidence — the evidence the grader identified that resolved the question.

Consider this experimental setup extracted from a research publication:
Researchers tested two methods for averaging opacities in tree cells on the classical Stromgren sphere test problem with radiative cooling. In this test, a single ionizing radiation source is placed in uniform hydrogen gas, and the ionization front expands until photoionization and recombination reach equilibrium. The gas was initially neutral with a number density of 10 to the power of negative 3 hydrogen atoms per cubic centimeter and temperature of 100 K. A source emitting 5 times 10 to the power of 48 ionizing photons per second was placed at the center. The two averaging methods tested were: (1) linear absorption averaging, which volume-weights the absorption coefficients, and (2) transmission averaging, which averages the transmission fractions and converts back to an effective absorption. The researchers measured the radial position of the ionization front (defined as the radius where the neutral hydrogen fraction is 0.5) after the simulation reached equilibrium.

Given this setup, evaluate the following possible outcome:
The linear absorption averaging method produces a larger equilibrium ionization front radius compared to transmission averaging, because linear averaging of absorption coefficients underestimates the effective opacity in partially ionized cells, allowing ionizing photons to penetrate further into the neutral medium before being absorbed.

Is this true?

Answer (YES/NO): NO